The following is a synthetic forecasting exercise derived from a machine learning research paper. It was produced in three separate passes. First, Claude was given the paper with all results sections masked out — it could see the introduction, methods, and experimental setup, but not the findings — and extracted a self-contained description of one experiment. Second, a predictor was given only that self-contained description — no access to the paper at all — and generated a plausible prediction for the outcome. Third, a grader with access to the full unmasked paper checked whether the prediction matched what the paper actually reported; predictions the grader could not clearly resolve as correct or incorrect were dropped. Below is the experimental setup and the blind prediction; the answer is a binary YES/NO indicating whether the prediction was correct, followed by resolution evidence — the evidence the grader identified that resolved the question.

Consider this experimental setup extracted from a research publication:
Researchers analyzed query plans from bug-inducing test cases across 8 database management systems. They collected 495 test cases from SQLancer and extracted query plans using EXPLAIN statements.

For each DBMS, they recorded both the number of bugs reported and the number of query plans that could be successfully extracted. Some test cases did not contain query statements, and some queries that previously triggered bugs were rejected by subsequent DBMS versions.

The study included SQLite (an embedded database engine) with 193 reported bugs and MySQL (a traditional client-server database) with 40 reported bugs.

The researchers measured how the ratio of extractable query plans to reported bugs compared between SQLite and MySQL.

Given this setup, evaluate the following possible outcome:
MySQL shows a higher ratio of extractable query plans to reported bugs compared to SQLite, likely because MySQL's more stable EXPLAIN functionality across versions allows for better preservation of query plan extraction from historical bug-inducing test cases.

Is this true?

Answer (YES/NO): YES